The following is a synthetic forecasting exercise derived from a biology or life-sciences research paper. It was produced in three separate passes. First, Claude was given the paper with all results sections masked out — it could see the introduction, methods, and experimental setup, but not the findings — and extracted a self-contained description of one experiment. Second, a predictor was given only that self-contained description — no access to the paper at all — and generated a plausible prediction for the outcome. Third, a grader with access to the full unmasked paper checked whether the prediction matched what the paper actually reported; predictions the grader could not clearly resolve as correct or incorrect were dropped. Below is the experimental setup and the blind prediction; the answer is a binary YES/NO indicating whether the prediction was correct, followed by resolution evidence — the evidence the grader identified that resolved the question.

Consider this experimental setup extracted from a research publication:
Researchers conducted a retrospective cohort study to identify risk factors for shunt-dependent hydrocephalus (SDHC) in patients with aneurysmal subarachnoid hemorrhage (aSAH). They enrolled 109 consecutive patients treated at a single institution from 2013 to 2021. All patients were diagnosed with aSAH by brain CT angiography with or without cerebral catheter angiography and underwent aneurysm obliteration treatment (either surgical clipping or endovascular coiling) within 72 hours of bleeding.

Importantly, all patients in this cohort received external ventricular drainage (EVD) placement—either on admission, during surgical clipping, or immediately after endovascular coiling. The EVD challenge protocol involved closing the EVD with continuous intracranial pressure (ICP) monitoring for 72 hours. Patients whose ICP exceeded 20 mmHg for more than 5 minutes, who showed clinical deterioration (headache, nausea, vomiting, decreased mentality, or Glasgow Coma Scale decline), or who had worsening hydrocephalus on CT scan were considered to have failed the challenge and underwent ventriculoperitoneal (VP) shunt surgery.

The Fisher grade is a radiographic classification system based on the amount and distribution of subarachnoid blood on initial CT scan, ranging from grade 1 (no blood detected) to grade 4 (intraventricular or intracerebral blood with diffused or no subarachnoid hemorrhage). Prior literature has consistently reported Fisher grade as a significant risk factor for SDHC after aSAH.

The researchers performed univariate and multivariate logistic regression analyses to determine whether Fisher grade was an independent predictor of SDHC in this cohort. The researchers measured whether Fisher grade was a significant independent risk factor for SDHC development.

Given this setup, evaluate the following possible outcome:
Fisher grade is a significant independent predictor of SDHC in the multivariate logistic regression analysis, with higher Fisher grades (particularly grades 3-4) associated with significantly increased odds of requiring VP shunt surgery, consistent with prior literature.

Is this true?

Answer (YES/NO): NO